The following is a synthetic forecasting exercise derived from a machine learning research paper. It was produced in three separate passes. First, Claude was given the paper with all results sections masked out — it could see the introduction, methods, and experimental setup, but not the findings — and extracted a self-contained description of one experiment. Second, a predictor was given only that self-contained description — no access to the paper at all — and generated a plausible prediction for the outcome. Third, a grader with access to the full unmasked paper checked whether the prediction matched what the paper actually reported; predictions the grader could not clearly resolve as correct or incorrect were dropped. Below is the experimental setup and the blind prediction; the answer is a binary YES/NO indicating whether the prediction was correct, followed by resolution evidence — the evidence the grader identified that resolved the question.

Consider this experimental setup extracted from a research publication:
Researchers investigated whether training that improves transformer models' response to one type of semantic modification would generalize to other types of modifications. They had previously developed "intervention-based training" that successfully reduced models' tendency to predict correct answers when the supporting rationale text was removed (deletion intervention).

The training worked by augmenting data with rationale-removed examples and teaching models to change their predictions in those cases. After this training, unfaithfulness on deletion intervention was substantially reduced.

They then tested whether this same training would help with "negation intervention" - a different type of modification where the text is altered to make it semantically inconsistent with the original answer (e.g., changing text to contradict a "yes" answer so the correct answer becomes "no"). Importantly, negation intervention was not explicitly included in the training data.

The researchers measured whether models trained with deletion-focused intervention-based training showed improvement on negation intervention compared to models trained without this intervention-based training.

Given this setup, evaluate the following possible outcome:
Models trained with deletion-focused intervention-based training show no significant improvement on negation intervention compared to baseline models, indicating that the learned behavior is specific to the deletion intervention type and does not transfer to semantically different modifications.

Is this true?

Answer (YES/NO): YES